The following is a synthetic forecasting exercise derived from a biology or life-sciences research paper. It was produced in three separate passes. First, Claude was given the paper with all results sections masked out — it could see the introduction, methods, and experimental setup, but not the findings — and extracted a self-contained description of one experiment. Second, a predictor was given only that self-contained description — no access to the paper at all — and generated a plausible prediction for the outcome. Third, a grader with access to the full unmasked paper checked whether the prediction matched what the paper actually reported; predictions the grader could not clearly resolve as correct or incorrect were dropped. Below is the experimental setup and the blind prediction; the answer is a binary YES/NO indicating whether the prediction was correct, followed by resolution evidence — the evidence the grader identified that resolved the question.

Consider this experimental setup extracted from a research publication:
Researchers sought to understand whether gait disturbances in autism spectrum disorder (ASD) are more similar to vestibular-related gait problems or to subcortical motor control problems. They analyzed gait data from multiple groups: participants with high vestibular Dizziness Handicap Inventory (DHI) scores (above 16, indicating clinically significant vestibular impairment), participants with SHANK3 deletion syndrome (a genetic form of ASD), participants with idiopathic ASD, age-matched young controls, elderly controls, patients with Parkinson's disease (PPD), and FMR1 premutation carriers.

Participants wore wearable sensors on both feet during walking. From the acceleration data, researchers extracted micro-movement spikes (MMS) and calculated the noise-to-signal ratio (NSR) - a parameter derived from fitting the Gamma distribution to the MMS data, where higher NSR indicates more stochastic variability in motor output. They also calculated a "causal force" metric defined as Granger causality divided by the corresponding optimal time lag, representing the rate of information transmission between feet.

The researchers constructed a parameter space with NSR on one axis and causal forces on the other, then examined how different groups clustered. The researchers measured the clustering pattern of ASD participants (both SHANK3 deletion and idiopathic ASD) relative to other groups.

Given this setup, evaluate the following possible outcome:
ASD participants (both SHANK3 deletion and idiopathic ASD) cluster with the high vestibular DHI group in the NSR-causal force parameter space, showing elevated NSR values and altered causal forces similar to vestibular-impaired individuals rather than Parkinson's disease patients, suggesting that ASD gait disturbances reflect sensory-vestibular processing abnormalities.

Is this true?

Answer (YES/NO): YES